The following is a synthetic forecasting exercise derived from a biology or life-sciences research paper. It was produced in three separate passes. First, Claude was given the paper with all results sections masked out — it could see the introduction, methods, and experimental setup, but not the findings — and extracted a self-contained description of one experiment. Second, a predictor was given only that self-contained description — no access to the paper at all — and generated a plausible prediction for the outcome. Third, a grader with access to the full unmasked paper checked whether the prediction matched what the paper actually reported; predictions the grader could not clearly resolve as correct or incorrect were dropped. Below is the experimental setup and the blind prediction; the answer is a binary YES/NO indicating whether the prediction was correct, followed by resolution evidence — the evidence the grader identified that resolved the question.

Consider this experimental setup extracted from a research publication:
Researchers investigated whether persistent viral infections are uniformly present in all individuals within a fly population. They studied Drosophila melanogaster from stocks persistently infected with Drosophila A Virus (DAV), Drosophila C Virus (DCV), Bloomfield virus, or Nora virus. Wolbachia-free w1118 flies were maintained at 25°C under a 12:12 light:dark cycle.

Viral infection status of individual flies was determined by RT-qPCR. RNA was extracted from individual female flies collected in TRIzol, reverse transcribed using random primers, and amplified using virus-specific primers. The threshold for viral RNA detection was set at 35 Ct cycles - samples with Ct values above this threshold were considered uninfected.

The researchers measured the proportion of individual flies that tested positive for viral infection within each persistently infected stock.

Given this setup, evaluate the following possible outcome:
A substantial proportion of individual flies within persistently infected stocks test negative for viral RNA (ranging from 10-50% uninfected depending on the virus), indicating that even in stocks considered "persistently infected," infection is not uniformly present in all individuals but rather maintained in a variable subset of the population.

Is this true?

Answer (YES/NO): NO